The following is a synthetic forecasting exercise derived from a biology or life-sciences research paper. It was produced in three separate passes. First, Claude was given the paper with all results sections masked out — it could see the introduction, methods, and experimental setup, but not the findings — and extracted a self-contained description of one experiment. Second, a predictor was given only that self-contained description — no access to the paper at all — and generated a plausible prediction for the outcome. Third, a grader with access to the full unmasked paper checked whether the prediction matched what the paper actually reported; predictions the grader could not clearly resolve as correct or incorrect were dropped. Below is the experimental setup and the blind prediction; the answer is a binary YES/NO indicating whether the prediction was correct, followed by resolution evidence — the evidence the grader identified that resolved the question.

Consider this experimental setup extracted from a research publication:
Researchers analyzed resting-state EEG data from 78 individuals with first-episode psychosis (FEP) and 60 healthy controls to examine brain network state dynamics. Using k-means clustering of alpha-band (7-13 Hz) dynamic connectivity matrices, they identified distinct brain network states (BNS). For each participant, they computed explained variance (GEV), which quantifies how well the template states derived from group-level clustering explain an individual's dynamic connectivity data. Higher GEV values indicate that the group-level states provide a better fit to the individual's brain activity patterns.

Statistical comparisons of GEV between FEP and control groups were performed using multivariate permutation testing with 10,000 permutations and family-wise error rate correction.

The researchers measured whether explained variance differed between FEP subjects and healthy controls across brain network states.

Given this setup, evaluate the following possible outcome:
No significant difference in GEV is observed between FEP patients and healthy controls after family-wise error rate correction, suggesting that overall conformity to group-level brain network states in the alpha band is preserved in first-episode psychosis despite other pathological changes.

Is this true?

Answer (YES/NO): YES